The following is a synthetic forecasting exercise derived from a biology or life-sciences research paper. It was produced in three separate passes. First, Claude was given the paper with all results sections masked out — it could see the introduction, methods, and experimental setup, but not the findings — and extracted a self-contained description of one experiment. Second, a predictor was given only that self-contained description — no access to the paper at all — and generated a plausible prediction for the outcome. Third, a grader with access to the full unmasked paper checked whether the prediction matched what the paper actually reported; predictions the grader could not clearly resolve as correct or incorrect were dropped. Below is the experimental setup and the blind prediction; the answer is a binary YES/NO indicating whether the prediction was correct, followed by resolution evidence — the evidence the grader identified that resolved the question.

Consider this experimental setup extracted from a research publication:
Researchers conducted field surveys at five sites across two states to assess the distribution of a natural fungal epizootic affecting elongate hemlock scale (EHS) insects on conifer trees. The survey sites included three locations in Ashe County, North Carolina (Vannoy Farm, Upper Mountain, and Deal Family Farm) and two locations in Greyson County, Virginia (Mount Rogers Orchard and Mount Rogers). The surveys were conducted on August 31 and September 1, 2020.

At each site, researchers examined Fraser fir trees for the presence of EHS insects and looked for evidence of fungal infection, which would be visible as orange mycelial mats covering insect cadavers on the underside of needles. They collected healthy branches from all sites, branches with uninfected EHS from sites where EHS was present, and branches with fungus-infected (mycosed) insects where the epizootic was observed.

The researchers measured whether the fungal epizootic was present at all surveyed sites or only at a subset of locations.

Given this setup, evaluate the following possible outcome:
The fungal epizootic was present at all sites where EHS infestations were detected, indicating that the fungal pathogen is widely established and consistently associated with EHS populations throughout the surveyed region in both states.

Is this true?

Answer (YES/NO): NO